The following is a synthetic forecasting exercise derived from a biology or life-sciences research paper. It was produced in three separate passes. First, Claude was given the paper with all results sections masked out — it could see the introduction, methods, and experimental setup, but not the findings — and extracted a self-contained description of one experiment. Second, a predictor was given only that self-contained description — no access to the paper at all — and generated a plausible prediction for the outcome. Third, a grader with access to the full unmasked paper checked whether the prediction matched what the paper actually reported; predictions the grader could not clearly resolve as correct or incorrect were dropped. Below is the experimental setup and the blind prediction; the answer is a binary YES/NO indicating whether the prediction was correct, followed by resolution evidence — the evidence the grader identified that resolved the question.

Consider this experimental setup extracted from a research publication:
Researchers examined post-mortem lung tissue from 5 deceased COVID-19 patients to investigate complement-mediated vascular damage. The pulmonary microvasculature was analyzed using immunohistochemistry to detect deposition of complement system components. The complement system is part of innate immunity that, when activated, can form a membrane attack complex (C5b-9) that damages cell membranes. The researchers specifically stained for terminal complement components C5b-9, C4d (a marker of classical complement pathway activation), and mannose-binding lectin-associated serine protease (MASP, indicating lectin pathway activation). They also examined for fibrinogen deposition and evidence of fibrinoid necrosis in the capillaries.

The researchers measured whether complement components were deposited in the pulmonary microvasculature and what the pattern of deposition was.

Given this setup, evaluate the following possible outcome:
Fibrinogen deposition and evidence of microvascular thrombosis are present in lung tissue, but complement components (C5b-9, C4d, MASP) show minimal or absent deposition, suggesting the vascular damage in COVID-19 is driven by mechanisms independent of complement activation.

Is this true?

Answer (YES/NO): NO